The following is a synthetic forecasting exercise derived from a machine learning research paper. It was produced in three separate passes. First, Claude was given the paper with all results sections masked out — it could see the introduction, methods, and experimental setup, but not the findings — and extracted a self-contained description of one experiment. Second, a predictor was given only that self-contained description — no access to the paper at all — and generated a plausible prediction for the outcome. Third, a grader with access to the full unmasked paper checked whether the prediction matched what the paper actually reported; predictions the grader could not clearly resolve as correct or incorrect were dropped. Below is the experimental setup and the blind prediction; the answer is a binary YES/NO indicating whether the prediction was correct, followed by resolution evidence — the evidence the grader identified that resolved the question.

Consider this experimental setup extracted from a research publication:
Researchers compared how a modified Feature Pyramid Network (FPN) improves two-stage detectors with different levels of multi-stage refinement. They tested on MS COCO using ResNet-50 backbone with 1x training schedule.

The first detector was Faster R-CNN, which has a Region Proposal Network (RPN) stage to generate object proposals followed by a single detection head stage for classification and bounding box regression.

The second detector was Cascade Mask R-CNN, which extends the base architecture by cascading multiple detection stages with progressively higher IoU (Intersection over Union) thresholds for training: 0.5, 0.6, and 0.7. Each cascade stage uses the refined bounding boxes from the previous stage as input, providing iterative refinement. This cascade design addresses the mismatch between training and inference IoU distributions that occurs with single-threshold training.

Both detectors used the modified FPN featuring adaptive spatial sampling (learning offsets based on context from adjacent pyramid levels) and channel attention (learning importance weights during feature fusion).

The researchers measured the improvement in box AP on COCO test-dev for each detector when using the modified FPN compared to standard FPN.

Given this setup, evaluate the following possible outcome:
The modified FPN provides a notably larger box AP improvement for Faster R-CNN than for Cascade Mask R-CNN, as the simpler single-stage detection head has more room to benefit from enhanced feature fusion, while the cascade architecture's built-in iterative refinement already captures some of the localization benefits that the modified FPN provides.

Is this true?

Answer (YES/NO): YES